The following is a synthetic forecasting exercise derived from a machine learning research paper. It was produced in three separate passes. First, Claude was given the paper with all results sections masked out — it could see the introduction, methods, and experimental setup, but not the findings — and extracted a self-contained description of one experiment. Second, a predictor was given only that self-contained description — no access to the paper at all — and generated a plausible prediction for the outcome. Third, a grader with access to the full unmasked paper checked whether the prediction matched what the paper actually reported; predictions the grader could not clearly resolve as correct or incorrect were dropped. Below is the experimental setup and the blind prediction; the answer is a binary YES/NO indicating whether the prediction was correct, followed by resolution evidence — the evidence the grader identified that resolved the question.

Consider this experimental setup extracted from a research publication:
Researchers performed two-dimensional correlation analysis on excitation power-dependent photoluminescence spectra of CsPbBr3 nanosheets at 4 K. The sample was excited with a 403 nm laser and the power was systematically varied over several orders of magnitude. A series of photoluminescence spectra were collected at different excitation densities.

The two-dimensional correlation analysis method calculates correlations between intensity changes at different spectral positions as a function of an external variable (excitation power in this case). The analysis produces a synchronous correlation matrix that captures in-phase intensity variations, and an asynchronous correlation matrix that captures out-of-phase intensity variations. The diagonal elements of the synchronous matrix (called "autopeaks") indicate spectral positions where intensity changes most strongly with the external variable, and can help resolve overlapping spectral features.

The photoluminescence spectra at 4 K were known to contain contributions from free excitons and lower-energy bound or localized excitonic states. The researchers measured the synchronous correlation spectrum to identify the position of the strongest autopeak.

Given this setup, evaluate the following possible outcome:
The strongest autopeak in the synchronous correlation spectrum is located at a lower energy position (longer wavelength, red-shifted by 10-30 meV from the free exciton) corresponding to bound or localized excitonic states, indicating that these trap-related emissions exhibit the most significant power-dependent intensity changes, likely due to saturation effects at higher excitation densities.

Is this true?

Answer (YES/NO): NO